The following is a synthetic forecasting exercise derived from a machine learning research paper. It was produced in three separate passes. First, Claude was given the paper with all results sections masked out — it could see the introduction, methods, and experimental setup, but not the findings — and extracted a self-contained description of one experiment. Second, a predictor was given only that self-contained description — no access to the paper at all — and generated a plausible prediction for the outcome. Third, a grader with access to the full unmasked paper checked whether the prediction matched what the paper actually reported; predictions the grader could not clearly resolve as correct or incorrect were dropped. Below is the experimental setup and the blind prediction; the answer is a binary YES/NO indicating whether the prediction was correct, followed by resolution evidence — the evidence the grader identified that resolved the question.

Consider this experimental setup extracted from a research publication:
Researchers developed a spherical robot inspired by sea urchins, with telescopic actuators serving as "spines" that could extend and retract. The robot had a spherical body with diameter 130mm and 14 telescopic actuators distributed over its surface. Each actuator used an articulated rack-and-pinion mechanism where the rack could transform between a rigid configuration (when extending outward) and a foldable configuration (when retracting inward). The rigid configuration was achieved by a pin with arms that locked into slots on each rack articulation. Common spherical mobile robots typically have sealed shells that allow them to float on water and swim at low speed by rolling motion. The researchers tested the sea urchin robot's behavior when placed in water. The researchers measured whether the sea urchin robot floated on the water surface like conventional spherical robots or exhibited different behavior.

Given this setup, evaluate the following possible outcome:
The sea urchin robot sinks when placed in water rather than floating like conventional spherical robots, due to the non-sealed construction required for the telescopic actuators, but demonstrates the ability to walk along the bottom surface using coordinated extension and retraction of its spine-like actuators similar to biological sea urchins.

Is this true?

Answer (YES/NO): YES